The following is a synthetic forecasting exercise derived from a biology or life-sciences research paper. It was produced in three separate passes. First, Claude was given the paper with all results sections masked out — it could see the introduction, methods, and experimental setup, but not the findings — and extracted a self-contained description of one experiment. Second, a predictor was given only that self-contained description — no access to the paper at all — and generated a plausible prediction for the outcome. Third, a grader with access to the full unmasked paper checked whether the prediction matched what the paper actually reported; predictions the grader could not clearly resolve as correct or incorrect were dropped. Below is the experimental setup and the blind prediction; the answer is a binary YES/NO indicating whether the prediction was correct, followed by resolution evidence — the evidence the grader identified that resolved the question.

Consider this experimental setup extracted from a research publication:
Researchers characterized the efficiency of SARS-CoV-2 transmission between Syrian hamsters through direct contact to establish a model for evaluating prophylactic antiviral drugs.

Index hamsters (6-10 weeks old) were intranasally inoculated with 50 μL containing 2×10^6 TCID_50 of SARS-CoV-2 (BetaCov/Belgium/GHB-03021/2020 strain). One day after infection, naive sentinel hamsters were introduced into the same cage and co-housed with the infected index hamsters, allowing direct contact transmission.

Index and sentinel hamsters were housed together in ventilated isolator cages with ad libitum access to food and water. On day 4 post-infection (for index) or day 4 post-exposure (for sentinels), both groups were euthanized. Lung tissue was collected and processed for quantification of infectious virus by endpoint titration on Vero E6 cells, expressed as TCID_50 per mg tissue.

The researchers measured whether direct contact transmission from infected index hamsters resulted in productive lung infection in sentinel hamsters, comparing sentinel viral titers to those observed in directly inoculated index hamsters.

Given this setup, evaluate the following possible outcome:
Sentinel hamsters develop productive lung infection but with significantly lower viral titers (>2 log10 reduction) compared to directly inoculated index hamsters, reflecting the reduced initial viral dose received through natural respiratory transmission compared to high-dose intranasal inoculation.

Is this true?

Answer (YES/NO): YES